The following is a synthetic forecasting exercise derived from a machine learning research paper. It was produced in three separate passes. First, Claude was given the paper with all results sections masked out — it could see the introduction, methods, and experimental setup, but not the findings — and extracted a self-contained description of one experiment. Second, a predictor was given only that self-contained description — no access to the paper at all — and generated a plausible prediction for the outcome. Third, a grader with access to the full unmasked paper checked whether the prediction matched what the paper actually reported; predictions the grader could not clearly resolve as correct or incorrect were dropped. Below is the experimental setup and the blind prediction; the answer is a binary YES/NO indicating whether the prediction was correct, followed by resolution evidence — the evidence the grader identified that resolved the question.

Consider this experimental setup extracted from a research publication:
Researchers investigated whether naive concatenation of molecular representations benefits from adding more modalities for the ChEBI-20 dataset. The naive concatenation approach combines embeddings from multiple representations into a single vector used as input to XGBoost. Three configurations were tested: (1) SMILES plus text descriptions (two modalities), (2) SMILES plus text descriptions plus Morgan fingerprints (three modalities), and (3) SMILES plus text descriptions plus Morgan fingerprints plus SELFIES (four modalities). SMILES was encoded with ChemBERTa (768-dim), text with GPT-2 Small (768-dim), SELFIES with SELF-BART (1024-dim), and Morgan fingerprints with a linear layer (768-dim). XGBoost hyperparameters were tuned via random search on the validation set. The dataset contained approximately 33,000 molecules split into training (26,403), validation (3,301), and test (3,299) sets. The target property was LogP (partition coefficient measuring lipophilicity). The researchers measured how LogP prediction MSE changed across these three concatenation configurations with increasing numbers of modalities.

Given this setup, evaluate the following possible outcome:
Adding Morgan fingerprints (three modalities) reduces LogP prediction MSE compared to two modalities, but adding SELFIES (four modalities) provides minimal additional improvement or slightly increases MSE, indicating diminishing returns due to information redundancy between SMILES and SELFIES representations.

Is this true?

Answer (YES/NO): YES